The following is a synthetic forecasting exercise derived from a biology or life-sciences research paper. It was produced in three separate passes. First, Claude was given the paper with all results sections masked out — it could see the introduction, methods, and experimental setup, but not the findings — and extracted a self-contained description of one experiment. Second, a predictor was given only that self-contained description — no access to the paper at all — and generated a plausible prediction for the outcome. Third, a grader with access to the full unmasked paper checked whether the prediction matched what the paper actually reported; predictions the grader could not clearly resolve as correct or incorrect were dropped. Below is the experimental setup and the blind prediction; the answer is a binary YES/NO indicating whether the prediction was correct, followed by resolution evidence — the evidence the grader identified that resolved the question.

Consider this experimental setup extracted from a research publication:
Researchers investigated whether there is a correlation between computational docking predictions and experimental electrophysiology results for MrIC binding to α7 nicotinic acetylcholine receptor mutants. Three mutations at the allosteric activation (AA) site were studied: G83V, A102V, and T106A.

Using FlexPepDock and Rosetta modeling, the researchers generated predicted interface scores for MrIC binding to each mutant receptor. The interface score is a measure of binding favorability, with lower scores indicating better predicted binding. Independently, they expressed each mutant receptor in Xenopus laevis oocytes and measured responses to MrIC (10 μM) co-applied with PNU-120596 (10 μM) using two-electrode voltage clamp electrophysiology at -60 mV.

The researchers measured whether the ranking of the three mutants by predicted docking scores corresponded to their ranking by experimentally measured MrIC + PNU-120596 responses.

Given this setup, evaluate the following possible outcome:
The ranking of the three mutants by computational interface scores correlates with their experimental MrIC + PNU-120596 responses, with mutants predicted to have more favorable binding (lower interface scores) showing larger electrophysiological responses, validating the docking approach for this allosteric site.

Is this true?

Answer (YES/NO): NO